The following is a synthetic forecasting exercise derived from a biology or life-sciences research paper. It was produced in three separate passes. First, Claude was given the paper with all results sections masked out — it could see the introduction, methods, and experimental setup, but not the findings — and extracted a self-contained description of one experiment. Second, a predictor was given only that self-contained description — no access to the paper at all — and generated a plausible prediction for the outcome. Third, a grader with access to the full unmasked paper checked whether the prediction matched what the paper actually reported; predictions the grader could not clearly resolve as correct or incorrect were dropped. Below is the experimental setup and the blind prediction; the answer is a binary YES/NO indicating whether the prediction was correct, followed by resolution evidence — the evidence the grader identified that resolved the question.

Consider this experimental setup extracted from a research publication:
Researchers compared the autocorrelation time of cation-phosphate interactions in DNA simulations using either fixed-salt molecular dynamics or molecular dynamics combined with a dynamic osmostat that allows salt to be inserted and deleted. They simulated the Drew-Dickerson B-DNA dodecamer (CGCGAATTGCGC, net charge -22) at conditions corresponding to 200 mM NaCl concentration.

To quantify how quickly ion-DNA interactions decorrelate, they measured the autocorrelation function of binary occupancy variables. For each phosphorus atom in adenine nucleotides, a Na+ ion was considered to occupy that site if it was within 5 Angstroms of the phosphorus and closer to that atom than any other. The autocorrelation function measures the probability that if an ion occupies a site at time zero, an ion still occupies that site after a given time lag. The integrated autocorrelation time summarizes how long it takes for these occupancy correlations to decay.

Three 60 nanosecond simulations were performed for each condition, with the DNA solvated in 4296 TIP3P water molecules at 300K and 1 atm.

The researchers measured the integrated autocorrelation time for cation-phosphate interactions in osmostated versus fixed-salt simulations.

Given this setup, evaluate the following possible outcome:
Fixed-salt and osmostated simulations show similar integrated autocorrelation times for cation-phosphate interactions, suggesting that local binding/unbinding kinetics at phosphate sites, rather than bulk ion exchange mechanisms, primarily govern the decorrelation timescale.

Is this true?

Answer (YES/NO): NO